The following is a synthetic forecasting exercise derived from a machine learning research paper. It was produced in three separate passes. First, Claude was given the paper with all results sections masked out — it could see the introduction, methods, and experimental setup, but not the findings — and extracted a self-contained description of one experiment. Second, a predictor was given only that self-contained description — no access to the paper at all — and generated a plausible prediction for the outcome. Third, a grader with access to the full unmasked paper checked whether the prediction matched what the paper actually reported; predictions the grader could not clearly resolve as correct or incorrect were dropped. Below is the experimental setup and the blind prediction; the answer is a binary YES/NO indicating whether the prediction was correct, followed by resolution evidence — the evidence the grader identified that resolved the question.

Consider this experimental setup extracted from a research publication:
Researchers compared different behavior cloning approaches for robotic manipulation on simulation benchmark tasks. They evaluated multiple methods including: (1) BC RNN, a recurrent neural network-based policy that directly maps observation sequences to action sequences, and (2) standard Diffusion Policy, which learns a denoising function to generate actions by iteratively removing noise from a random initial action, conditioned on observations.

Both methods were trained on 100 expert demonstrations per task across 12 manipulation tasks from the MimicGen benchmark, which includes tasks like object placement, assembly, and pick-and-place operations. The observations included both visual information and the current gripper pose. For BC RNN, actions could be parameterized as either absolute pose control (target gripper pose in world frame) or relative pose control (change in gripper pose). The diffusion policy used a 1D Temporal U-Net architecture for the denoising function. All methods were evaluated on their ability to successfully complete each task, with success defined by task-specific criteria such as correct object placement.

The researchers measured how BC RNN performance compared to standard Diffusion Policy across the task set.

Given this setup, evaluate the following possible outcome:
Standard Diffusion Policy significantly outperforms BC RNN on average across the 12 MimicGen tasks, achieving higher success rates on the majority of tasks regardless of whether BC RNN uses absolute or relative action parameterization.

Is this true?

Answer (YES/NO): YES